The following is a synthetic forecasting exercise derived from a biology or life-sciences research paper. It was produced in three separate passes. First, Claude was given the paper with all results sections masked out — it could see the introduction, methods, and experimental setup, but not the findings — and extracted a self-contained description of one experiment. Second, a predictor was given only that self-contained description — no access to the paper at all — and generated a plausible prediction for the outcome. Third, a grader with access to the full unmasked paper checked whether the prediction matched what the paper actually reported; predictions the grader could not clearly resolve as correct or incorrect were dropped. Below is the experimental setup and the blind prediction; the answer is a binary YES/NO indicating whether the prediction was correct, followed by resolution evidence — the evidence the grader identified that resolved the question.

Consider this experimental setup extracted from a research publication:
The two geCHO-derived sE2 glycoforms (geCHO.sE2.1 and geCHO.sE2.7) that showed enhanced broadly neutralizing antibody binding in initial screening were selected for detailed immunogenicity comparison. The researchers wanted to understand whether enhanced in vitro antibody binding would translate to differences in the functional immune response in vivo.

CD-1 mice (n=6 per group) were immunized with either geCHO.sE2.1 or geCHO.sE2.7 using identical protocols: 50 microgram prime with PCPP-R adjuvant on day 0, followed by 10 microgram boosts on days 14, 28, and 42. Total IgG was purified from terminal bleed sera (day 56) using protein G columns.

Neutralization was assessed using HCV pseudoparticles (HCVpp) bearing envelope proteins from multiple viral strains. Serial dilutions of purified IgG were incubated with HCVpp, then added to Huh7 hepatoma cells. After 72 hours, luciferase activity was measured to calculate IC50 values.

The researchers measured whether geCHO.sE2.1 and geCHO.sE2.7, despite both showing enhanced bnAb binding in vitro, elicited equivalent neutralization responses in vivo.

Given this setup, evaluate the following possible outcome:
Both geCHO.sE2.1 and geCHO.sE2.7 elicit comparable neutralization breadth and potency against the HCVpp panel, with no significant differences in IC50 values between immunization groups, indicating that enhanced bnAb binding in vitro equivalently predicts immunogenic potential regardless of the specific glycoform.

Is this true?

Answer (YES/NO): NO